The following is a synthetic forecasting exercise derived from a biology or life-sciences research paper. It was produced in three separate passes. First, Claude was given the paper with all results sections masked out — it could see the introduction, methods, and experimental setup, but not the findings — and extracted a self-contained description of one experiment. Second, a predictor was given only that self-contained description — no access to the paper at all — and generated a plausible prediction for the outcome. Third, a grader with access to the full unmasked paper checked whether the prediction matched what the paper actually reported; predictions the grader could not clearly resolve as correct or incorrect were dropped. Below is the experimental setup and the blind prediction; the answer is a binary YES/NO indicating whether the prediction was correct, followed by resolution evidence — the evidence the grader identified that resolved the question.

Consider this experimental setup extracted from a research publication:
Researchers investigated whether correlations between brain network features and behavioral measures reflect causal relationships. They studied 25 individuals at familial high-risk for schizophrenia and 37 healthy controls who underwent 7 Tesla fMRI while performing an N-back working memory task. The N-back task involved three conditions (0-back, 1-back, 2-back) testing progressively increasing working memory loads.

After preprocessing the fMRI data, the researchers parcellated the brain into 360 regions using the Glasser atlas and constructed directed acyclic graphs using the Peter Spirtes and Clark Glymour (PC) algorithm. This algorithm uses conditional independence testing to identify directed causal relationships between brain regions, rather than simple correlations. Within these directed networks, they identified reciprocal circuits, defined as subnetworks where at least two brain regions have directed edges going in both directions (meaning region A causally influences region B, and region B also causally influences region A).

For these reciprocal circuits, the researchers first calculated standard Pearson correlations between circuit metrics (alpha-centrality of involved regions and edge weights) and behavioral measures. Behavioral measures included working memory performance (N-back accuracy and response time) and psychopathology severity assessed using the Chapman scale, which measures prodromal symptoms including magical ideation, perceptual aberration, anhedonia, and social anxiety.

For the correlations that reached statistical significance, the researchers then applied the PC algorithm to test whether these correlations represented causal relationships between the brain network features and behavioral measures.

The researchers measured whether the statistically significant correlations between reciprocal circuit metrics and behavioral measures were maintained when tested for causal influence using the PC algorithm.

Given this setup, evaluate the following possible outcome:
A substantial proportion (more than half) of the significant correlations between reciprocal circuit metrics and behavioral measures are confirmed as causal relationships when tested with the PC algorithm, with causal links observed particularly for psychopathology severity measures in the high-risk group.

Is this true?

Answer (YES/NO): NO